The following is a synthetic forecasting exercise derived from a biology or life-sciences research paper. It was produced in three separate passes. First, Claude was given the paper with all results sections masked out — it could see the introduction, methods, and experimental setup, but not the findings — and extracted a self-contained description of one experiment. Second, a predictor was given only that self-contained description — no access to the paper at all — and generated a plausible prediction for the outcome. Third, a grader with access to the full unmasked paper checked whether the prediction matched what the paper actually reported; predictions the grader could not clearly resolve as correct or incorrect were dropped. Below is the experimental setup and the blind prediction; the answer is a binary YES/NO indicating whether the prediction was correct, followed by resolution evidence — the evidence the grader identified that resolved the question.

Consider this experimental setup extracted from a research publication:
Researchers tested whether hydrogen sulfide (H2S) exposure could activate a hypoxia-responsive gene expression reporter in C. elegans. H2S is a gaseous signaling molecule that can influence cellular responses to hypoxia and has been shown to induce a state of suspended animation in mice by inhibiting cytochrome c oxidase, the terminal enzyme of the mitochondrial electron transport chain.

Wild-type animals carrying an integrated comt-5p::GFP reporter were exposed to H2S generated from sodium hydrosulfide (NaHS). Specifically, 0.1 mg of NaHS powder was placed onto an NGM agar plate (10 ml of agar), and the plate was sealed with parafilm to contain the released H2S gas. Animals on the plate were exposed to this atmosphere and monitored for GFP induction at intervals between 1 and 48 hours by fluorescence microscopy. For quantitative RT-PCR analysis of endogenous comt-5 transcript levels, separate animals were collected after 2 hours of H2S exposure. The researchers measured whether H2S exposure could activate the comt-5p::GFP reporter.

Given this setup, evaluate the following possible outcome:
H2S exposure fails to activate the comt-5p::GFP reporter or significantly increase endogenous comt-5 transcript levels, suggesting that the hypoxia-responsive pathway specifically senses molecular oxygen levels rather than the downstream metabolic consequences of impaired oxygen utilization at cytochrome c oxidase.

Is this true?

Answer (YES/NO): YES